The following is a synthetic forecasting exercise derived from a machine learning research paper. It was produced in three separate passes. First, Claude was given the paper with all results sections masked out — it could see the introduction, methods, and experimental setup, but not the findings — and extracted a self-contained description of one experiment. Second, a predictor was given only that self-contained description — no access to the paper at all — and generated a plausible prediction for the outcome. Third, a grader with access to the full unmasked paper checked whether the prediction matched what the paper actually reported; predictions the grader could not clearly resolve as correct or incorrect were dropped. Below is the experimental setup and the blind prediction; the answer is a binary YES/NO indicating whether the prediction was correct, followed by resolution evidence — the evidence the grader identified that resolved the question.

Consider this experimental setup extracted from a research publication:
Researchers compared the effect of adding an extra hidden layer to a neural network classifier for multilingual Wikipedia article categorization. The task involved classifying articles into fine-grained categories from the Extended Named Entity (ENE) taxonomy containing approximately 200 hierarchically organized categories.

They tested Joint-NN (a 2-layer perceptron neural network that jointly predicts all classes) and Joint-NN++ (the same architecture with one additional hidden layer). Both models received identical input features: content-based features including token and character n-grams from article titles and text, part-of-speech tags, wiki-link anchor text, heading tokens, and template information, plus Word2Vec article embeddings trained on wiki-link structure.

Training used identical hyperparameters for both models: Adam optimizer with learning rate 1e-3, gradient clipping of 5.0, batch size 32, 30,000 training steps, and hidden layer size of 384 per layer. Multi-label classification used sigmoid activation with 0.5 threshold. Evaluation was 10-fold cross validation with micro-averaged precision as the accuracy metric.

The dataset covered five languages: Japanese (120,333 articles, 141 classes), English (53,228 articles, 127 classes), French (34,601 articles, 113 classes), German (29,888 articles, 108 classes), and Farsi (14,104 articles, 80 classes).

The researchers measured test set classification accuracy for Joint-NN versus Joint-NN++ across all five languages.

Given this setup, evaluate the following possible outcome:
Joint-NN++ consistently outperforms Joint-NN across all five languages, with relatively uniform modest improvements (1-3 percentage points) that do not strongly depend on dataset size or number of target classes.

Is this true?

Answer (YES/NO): NO